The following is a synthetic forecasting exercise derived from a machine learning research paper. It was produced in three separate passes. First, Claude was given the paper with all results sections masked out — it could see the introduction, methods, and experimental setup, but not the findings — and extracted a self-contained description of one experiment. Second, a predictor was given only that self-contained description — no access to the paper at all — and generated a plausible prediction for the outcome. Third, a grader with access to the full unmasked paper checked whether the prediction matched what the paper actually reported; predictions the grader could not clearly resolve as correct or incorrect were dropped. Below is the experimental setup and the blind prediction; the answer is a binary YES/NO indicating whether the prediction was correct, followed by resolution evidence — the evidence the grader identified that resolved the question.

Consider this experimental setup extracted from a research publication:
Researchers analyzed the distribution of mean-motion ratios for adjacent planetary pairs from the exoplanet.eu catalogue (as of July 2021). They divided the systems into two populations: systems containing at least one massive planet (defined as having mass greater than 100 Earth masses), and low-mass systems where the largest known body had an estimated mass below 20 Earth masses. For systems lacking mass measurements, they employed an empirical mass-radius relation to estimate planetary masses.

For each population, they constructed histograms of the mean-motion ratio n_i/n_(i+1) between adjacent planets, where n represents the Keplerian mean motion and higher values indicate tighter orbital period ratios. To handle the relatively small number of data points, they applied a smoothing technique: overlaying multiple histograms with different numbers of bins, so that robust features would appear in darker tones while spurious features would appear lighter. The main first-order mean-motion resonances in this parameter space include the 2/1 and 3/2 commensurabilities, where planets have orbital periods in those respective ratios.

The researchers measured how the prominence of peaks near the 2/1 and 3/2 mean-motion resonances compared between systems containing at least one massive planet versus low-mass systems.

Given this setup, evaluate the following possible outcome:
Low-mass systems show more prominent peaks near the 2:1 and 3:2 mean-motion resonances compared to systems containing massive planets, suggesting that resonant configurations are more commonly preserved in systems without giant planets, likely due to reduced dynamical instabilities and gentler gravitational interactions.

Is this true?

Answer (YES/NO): NO